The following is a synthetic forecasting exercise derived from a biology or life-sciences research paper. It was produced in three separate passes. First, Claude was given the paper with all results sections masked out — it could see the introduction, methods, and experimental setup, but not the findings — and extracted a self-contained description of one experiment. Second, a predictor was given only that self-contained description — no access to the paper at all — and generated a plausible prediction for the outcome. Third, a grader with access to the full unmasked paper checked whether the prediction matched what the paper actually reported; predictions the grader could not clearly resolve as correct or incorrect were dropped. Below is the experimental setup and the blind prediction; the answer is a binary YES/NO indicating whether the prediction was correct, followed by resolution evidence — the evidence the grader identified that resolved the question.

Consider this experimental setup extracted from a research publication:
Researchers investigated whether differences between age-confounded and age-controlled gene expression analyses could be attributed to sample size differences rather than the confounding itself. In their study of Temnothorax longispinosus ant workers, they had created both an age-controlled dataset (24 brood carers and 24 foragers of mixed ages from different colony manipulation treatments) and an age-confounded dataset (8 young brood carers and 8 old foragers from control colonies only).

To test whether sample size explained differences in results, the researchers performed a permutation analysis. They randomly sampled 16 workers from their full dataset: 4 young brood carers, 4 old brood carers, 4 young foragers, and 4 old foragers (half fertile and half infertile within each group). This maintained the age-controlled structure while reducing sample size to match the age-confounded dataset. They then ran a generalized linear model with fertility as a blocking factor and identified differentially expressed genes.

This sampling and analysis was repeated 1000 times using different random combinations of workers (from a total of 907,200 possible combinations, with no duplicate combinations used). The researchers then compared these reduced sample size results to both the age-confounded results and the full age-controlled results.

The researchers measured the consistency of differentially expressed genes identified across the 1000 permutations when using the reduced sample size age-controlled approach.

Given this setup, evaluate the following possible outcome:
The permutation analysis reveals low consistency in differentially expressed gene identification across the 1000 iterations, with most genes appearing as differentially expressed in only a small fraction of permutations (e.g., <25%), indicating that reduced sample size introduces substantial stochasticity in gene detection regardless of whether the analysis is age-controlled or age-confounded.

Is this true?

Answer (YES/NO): NO